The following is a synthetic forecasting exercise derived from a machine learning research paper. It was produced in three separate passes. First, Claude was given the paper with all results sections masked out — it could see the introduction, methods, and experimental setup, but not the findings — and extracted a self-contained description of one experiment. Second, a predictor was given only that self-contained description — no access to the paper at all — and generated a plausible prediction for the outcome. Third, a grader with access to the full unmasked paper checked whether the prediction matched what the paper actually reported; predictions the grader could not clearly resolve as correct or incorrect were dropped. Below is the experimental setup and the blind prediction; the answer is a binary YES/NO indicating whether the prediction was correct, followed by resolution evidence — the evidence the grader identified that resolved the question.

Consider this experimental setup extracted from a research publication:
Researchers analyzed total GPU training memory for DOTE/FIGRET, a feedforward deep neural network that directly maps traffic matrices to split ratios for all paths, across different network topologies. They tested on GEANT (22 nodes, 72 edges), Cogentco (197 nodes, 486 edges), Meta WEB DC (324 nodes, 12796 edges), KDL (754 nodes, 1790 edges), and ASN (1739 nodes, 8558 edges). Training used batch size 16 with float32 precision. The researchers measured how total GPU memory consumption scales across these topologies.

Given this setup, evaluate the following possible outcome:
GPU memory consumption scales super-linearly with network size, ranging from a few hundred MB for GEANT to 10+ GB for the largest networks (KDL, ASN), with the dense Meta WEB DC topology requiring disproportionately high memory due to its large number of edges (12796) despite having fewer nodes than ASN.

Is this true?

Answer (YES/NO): NO